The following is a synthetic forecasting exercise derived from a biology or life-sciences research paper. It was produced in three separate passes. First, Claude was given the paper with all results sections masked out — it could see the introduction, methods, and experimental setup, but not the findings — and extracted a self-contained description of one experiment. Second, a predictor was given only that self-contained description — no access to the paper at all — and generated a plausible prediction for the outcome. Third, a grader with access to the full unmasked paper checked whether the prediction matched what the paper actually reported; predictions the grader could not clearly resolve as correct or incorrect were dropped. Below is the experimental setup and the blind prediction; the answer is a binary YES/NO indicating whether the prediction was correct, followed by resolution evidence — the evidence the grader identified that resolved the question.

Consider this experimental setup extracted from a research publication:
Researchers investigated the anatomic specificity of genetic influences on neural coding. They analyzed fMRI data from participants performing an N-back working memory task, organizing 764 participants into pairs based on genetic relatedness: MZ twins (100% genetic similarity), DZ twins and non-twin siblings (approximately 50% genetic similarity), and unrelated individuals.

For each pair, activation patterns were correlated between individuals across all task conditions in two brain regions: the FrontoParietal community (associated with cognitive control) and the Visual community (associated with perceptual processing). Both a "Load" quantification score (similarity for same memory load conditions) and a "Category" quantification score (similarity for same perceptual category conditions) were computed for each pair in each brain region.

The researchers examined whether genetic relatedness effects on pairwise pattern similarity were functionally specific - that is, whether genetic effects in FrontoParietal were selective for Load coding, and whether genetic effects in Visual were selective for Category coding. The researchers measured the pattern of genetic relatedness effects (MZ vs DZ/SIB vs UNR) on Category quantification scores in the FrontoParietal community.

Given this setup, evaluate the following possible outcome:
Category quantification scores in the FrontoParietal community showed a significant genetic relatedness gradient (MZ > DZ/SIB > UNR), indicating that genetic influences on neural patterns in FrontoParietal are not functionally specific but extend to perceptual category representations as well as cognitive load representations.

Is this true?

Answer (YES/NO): NO